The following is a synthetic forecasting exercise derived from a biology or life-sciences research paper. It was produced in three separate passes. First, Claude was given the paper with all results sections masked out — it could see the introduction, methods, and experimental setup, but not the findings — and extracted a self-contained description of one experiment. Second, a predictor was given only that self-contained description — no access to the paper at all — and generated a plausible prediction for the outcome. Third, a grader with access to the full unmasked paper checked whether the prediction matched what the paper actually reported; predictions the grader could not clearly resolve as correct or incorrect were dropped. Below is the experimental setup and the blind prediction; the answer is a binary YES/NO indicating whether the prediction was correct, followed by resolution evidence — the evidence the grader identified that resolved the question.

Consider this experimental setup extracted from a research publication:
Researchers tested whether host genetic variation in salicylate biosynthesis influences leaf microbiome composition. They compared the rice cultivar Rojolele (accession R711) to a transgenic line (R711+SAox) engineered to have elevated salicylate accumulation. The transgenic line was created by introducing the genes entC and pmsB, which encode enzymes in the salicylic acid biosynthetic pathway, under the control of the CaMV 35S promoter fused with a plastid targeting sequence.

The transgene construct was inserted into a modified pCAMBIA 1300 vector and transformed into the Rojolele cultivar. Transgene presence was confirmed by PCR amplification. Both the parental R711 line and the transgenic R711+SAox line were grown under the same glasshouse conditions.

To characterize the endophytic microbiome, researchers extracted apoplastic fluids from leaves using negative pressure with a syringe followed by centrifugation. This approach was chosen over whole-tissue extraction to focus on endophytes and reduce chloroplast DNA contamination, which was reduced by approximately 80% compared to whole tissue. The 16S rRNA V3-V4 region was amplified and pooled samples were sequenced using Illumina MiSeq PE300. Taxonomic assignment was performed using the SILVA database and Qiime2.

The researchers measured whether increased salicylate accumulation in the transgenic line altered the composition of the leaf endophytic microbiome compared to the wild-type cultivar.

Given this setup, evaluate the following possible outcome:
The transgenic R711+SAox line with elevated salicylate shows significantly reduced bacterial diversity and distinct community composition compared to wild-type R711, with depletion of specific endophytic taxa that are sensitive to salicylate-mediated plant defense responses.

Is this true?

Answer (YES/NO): NO